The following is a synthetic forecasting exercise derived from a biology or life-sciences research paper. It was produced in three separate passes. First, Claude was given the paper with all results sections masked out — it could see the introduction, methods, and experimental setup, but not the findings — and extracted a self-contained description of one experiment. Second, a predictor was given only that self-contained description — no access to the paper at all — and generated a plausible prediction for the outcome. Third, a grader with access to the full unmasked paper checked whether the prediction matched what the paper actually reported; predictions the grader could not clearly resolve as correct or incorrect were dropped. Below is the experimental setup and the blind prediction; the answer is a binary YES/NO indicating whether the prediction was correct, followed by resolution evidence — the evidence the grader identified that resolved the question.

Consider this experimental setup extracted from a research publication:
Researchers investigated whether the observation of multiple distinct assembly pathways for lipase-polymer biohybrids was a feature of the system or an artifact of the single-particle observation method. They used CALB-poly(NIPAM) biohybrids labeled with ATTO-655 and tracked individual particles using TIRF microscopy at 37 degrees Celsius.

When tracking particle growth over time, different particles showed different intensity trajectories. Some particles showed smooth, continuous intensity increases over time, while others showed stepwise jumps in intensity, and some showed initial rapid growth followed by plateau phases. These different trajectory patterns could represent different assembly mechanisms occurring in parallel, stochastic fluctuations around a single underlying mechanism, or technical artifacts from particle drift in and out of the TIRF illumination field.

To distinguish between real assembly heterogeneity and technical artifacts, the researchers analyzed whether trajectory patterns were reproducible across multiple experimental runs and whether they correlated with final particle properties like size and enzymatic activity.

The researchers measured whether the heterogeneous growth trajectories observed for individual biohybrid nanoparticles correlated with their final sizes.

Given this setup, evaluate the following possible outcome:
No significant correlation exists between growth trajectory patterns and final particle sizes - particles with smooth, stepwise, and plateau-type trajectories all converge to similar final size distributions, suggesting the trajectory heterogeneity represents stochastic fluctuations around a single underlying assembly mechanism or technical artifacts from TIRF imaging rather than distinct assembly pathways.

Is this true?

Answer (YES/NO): NO